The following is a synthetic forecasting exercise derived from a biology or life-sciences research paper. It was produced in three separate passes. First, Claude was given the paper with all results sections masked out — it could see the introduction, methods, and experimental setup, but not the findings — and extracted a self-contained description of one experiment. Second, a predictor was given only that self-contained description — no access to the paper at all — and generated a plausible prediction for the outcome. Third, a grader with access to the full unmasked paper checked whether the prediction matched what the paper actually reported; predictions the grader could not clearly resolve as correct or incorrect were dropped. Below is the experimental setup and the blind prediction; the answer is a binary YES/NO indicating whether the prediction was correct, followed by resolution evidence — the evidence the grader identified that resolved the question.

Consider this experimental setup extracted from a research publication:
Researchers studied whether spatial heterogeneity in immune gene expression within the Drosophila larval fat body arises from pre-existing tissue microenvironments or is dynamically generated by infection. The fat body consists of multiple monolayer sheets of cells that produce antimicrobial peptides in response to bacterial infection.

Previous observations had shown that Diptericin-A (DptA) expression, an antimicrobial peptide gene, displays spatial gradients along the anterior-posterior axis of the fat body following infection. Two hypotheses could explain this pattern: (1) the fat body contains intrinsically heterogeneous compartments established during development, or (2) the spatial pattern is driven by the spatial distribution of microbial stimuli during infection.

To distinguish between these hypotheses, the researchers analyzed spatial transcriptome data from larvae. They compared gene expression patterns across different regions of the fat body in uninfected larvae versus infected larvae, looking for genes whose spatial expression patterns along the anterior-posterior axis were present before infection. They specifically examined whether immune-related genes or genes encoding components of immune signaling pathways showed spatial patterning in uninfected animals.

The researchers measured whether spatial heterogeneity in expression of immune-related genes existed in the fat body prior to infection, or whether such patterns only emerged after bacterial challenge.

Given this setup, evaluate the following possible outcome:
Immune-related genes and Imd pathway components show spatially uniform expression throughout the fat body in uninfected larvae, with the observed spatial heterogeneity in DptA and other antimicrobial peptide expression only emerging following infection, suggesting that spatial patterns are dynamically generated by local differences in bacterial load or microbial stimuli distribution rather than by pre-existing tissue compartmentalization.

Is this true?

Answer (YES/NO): NO